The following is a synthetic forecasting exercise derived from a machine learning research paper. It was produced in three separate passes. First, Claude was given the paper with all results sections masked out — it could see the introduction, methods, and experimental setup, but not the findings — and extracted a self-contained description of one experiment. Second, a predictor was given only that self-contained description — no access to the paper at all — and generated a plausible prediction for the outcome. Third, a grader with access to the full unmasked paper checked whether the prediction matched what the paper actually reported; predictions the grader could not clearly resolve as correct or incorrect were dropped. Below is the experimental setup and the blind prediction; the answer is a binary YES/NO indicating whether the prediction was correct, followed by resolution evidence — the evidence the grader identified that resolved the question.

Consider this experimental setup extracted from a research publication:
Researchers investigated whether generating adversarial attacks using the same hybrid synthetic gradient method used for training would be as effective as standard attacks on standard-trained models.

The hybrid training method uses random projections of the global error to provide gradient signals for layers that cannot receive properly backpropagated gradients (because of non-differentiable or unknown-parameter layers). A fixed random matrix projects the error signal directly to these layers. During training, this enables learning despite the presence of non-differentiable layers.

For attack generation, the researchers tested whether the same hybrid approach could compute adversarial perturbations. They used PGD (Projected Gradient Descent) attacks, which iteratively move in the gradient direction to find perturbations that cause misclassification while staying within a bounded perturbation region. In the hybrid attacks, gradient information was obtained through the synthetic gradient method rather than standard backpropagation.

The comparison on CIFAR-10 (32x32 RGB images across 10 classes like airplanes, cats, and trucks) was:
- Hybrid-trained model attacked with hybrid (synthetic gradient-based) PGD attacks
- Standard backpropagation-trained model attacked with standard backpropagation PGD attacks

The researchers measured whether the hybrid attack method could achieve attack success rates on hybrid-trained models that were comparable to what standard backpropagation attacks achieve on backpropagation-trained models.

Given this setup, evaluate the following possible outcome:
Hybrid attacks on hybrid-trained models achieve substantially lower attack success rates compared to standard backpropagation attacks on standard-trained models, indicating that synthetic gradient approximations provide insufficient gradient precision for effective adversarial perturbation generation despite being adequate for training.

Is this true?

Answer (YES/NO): YES